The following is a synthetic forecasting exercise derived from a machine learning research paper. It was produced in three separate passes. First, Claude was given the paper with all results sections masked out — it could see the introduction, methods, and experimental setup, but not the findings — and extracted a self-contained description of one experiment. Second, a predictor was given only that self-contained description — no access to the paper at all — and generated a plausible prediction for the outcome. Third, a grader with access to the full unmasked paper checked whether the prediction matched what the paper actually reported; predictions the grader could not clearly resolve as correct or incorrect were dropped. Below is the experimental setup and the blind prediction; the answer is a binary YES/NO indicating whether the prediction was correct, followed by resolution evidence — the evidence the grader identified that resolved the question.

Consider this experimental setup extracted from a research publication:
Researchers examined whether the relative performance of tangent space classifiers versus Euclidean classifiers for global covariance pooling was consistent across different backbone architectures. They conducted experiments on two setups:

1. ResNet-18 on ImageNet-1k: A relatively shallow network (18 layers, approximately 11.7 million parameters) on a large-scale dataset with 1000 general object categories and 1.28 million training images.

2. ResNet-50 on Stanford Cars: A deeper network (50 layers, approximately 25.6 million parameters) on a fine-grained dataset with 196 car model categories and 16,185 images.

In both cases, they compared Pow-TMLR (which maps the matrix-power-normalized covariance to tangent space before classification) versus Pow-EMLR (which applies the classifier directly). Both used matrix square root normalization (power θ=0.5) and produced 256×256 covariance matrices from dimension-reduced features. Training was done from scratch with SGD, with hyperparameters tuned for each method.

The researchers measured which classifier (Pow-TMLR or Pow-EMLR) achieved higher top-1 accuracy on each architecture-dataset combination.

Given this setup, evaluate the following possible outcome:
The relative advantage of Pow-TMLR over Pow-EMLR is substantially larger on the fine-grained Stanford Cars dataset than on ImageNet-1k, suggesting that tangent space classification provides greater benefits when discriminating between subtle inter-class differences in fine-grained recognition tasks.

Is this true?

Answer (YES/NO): NO